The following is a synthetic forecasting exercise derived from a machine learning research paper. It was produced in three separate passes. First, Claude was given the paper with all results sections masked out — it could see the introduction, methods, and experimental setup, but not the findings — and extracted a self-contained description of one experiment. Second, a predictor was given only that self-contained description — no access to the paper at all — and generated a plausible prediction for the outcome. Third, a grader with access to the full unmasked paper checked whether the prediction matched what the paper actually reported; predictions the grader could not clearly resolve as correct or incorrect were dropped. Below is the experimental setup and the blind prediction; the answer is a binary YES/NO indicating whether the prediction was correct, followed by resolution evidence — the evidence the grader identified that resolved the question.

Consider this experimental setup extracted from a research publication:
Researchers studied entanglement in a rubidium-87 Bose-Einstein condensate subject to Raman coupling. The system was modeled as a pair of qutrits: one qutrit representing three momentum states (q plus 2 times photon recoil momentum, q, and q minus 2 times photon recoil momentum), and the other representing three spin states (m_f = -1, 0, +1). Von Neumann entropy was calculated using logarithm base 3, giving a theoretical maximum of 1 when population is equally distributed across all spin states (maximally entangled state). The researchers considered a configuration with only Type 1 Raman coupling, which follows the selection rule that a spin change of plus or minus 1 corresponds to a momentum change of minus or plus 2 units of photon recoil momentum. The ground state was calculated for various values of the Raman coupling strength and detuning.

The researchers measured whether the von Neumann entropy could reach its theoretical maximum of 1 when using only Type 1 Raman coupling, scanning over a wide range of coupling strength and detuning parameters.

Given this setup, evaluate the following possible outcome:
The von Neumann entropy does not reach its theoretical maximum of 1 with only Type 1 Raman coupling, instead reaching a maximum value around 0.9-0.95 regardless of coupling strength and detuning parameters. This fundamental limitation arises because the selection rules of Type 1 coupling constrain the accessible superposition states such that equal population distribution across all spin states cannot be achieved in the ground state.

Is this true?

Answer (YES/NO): YES